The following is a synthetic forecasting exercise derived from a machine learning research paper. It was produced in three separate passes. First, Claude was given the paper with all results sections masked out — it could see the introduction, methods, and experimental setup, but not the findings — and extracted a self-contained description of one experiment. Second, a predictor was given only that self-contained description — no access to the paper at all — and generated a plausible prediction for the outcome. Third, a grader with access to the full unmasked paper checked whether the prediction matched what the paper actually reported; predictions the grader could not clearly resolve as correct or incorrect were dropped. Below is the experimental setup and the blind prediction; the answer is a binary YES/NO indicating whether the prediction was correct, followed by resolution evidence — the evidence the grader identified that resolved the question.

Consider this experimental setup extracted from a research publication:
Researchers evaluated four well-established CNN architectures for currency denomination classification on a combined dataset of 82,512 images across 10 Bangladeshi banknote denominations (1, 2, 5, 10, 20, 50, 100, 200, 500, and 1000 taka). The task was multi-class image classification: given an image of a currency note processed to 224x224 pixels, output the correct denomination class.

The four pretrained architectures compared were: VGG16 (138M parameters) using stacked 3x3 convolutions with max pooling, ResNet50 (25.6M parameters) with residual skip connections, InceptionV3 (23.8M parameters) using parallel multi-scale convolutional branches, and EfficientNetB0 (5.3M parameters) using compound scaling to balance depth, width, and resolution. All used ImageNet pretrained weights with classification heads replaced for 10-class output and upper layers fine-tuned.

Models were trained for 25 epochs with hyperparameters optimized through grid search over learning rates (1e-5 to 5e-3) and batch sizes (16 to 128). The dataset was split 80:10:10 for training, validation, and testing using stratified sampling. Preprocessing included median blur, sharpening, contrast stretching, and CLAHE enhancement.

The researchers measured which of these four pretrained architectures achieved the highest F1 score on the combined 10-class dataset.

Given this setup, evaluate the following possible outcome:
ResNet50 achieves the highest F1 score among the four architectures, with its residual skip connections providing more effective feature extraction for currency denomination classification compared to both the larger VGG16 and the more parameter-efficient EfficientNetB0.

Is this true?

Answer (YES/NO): NO